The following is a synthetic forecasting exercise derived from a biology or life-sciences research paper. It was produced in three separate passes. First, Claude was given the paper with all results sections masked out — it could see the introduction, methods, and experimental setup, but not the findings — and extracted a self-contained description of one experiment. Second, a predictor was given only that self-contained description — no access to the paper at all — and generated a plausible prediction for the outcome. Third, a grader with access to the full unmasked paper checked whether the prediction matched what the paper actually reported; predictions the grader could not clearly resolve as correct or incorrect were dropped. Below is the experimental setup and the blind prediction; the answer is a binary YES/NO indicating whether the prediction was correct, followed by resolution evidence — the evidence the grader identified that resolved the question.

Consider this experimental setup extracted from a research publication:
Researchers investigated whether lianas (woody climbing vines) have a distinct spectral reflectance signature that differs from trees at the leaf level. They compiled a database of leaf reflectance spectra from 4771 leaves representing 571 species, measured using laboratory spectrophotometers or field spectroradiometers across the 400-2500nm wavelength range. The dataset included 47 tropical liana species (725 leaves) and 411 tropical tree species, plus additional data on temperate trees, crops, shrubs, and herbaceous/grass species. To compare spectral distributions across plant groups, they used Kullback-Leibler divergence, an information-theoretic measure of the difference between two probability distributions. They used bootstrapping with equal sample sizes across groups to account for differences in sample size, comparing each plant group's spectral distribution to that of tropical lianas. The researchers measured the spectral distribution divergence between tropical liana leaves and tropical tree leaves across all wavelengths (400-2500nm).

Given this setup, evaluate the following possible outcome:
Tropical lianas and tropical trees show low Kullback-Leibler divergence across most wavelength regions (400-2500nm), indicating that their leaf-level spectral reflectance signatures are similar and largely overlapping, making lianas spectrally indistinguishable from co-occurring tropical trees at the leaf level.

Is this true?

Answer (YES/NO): YES